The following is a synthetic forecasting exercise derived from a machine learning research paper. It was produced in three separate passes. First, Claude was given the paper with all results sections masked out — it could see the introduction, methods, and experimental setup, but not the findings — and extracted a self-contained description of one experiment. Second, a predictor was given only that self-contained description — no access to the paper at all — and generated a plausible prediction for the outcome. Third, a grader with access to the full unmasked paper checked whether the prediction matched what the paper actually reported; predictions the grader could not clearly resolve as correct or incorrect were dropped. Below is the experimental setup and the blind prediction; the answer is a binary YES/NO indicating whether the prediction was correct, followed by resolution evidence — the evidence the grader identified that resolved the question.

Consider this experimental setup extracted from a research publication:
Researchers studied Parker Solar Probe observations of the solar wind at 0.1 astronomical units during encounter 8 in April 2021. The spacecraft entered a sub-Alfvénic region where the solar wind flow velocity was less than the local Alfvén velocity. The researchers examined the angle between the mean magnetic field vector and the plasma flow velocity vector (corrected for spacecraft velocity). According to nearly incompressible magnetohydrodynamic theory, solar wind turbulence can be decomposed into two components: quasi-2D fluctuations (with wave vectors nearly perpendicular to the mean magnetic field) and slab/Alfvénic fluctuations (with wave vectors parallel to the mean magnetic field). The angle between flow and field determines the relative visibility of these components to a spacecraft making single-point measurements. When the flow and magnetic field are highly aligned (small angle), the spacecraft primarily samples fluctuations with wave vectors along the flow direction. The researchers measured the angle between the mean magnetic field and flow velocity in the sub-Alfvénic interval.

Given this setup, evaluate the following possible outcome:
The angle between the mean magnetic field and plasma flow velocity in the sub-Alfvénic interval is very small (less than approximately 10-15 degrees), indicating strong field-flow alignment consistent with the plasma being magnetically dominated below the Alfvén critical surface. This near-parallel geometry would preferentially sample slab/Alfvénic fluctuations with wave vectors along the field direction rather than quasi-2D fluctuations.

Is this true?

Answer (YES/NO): NO